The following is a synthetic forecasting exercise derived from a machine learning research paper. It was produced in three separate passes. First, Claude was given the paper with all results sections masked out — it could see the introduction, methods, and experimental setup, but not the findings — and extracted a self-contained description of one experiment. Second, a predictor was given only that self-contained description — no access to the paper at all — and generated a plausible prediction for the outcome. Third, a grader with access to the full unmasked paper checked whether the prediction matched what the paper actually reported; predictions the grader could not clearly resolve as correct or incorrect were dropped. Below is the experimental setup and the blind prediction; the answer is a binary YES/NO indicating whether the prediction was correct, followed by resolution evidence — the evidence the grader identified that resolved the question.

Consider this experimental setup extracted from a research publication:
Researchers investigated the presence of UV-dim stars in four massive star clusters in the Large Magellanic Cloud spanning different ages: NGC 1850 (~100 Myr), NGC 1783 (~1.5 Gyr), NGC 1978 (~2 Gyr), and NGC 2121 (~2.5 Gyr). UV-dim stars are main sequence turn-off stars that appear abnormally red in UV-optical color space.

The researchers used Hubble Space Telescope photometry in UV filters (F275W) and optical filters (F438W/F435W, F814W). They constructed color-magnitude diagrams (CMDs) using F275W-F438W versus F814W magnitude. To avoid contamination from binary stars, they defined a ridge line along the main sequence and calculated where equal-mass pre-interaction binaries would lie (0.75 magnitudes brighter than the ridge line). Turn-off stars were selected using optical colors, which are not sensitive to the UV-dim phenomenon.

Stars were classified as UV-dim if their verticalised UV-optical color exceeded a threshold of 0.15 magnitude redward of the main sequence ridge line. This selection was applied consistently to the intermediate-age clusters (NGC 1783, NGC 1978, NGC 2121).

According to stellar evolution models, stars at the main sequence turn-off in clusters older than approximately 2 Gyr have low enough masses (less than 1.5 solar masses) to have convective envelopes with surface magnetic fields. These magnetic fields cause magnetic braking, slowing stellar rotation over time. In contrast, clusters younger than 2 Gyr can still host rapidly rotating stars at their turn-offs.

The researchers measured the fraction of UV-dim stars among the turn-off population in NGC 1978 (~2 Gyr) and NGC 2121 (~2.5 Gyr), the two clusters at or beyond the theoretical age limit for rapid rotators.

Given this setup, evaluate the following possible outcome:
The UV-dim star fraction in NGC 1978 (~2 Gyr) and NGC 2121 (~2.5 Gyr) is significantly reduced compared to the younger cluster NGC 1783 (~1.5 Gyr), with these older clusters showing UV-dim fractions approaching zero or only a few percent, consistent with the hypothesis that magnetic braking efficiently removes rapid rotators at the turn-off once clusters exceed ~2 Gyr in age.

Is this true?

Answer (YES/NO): YES